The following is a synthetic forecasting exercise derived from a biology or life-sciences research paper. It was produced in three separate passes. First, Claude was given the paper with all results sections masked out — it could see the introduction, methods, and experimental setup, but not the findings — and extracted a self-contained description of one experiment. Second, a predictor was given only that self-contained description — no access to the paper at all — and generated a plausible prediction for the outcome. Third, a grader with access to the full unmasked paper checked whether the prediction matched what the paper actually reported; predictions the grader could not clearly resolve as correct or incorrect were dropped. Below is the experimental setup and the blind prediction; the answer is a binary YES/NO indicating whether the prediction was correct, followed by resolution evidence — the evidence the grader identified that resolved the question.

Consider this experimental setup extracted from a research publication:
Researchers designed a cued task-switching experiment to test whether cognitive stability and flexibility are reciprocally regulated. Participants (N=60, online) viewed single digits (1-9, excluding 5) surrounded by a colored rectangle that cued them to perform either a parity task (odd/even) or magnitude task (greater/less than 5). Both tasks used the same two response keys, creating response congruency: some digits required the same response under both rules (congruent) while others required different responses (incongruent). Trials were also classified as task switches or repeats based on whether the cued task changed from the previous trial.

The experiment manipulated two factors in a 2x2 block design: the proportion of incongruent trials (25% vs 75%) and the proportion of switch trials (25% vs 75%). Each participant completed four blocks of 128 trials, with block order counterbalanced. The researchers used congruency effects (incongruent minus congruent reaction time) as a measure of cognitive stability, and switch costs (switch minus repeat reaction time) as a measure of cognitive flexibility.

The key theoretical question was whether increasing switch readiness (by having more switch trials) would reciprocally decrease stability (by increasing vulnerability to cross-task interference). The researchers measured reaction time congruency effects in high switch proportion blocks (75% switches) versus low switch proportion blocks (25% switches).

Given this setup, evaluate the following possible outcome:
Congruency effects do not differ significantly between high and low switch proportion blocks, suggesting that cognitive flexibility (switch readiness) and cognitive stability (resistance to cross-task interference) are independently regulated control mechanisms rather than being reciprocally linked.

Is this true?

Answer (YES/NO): YES